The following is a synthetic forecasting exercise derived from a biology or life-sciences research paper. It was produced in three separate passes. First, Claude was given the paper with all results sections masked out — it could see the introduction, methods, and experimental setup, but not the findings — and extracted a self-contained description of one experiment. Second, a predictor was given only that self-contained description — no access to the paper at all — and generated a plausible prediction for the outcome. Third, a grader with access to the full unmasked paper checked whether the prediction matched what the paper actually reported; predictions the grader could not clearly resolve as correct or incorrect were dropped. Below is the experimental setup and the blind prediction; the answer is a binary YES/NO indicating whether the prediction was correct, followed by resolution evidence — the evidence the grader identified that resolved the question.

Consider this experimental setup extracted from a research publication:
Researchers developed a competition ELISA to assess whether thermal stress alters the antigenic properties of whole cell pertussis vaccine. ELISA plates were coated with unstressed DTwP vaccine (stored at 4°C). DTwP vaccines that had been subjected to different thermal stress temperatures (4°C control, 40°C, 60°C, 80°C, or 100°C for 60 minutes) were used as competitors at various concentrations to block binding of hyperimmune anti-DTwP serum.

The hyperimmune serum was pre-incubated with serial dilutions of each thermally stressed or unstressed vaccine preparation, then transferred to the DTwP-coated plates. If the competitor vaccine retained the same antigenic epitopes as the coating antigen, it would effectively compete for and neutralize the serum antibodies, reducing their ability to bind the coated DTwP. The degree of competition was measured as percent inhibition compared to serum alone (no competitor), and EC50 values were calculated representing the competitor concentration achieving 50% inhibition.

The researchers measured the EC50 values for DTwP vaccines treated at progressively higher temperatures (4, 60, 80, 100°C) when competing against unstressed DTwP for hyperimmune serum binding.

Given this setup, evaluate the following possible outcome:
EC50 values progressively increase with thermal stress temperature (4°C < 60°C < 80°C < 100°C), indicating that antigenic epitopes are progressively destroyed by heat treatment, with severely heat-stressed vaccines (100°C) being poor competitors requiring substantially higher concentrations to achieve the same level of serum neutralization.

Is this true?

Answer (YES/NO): NO